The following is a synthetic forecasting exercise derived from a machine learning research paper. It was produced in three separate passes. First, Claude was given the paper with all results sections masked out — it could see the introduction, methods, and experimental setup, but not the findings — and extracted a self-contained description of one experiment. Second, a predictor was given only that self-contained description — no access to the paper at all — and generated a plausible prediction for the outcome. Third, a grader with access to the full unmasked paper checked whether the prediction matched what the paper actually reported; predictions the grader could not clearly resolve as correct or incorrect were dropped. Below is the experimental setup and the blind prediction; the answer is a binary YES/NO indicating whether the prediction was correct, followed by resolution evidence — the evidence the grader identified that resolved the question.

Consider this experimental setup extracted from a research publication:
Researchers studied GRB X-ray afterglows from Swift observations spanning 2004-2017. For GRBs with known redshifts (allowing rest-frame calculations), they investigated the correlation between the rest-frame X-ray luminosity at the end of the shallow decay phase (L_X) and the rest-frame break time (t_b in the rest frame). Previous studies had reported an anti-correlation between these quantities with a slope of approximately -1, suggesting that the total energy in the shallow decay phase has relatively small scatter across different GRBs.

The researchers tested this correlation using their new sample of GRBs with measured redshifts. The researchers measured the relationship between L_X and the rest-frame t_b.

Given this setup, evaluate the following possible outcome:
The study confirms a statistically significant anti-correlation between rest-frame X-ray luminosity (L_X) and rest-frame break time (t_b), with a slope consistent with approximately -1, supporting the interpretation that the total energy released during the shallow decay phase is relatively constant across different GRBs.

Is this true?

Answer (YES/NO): YES